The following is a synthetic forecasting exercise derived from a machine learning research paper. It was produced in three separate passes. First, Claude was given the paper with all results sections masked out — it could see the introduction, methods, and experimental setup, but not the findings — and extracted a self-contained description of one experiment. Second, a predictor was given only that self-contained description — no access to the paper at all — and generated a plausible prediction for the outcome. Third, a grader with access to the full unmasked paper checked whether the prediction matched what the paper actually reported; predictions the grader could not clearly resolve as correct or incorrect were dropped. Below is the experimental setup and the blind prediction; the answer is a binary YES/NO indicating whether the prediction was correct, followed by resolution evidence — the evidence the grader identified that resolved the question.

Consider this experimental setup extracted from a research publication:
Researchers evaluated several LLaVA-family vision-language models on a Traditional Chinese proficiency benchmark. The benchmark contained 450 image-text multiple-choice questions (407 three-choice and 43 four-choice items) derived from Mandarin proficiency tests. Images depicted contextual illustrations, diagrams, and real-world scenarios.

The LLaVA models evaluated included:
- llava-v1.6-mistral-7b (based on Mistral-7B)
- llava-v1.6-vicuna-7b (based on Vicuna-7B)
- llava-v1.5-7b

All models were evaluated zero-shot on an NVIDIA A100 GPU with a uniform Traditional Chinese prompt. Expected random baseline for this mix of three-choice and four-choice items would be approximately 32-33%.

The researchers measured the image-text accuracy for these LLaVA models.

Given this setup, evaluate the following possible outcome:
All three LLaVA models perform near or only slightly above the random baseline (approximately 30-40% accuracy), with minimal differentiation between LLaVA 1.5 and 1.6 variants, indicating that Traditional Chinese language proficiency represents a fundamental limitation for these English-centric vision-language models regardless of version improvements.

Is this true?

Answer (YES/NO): YES